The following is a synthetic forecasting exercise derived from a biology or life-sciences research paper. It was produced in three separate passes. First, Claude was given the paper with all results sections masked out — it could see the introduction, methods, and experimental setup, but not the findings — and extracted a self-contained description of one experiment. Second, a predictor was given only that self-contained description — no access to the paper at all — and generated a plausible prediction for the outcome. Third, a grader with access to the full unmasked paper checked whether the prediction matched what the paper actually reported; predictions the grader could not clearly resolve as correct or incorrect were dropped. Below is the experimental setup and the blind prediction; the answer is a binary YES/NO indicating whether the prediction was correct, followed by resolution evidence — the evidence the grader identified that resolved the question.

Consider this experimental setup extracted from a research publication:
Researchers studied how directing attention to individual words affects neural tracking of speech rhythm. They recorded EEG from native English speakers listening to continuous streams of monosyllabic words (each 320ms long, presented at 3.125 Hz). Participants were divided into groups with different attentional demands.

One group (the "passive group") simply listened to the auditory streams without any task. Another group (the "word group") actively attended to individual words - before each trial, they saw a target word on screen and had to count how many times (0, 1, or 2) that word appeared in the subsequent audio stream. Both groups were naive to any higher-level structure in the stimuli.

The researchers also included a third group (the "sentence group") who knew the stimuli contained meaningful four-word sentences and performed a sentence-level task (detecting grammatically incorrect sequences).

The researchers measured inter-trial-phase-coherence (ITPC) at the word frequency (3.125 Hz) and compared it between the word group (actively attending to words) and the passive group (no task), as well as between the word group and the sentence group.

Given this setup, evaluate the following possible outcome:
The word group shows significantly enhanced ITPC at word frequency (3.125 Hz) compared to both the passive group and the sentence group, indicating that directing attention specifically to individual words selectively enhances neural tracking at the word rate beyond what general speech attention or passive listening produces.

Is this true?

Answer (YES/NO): NO